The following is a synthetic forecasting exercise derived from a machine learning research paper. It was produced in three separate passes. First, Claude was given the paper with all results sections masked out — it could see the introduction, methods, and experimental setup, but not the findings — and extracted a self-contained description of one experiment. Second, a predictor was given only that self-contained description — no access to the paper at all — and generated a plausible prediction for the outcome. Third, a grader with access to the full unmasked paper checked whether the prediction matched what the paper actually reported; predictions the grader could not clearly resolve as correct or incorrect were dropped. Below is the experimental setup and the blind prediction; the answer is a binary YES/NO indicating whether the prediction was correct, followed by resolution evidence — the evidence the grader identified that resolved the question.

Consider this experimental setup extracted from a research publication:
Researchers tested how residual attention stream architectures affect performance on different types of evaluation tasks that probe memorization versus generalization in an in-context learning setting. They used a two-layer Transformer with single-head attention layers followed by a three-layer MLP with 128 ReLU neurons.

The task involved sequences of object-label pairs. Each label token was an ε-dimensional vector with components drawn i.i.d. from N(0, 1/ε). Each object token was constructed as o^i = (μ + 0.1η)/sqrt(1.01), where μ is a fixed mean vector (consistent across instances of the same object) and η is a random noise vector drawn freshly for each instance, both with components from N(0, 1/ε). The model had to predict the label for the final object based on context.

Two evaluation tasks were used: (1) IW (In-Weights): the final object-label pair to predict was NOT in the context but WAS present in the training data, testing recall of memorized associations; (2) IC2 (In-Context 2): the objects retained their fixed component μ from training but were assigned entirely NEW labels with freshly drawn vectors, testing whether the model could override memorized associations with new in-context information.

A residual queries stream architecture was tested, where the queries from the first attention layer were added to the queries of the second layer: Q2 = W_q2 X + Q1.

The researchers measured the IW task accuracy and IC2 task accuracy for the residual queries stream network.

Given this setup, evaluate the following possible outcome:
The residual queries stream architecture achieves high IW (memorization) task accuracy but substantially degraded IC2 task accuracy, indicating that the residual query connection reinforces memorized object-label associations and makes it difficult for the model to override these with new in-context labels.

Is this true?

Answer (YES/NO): NO